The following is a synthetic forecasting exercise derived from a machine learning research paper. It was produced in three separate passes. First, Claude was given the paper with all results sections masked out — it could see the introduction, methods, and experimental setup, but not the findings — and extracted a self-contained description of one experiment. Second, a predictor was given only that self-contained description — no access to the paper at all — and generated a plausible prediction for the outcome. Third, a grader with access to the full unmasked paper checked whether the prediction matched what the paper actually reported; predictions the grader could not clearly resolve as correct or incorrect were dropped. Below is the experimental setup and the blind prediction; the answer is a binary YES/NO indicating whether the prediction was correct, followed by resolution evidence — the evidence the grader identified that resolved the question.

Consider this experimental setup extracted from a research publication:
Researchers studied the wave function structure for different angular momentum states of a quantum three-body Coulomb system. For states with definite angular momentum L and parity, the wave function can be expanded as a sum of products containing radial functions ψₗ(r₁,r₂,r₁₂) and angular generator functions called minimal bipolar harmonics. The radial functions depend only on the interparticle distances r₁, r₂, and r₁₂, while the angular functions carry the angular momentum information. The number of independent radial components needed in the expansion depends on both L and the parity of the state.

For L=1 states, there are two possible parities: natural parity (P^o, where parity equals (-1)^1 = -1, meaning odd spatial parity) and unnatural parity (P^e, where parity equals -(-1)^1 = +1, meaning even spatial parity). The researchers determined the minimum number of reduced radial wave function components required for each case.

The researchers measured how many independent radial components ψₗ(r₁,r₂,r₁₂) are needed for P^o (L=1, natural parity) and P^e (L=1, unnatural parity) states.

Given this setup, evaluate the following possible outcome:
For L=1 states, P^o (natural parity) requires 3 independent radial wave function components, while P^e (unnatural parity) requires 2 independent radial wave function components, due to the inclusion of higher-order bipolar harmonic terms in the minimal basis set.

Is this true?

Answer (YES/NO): NO